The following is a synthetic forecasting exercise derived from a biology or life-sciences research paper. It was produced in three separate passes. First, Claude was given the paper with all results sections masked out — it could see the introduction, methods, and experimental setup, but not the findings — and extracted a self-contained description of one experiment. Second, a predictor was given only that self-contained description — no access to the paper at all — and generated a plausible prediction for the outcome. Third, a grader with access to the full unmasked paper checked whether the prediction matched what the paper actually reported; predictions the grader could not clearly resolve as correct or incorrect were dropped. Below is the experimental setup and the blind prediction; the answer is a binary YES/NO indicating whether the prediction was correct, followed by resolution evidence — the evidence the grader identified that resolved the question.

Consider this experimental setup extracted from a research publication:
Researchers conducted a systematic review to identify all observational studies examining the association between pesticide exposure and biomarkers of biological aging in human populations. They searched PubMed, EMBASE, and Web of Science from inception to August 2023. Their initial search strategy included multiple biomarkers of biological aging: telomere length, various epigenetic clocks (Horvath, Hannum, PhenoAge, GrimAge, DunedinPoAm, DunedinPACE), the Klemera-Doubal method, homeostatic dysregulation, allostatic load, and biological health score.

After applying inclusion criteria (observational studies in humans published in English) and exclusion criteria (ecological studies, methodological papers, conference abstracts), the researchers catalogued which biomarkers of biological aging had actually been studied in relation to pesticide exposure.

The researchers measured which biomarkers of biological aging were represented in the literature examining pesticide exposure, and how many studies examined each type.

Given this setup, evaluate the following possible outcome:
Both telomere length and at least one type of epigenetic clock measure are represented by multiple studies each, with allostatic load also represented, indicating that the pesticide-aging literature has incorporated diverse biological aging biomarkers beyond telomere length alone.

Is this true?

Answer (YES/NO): NO